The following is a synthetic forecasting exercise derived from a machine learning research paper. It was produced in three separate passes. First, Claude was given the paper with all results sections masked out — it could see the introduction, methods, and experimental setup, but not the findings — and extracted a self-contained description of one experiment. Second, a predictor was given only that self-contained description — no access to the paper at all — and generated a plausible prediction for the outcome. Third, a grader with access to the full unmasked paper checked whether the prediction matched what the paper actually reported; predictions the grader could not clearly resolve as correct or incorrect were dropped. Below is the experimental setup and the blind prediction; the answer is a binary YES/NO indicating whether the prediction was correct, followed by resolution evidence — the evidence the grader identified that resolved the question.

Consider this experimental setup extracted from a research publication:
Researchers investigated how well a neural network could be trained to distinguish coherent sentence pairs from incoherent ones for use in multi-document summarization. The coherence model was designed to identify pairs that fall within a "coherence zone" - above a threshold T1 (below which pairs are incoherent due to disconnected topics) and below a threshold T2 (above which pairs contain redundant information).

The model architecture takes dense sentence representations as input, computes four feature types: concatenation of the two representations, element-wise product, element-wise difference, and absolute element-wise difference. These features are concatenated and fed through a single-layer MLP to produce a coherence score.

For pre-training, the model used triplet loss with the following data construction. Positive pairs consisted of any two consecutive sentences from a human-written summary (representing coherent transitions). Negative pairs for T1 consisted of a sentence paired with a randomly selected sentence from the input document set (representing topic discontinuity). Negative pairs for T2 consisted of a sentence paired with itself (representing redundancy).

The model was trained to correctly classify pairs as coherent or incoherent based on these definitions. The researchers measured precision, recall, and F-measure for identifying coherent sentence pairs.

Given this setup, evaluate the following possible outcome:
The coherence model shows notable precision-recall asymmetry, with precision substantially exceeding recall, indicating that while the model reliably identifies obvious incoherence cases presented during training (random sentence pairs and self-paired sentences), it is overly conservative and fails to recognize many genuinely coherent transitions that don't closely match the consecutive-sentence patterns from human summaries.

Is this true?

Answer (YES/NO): YES